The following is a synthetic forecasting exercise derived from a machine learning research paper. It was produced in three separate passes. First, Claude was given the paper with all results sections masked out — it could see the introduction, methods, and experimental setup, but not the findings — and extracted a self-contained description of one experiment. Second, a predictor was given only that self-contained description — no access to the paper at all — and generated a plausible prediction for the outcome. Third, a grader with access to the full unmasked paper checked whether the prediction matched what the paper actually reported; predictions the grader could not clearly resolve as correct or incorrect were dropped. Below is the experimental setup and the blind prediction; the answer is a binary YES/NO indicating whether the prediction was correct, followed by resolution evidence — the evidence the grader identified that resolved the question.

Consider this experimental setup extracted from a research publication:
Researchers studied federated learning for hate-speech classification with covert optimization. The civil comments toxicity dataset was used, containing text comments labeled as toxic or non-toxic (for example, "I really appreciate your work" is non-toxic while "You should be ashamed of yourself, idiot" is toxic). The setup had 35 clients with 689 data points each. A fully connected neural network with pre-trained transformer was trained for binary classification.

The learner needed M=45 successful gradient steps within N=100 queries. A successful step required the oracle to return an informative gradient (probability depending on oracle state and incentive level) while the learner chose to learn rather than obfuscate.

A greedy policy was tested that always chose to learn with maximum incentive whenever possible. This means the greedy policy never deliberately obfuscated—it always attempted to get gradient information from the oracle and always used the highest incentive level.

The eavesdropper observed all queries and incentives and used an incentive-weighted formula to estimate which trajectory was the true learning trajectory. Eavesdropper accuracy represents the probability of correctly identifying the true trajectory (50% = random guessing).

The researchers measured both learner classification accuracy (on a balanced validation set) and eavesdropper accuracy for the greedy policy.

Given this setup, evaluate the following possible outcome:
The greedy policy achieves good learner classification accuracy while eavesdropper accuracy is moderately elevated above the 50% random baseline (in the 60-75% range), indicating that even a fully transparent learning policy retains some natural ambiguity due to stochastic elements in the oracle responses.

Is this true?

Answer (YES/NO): NO